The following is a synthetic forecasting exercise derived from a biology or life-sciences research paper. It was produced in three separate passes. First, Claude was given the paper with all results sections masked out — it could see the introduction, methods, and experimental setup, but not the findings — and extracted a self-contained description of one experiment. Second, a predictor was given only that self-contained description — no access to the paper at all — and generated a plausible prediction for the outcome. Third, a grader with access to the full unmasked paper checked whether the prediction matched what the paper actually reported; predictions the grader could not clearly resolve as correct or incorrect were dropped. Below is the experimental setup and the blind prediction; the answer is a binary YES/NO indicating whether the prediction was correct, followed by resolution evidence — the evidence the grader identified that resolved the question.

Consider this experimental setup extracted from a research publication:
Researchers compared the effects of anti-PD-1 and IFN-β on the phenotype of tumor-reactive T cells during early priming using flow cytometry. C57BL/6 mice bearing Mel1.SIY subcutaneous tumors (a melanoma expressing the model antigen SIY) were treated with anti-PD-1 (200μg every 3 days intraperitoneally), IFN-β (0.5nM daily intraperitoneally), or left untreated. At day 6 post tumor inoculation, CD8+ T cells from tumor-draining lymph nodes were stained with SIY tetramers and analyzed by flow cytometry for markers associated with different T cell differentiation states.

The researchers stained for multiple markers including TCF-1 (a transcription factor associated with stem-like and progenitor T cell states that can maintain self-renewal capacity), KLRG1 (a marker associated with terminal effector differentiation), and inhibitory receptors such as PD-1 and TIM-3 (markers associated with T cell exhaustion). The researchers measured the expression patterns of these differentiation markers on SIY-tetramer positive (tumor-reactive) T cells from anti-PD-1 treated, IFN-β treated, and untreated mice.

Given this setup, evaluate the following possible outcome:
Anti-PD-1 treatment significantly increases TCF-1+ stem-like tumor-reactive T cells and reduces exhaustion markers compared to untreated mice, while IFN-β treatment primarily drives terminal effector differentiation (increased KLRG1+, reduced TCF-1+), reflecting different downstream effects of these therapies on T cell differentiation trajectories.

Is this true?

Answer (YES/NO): NO